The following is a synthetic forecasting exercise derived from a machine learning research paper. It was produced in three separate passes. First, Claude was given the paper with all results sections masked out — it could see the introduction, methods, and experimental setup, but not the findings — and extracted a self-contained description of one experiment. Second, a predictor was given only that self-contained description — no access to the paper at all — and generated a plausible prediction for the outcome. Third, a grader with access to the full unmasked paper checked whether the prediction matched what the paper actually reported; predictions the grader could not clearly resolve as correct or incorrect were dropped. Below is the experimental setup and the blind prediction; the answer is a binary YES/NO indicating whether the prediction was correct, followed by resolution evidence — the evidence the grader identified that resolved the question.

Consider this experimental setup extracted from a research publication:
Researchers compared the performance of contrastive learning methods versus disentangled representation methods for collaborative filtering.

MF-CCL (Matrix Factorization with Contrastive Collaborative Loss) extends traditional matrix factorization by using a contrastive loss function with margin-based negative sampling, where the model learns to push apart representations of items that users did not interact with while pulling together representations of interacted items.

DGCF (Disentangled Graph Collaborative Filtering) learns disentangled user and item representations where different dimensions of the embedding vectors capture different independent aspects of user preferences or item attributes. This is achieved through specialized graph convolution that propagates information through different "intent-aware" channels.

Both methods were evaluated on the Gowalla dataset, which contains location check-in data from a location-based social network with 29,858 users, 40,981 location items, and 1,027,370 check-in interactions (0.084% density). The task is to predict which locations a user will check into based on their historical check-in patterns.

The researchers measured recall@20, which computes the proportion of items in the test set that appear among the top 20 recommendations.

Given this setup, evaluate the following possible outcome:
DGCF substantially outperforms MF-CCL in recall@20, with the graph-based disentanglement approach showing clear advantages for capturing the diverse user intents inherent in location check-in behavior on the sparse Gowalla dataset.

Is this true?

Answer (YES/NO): NO